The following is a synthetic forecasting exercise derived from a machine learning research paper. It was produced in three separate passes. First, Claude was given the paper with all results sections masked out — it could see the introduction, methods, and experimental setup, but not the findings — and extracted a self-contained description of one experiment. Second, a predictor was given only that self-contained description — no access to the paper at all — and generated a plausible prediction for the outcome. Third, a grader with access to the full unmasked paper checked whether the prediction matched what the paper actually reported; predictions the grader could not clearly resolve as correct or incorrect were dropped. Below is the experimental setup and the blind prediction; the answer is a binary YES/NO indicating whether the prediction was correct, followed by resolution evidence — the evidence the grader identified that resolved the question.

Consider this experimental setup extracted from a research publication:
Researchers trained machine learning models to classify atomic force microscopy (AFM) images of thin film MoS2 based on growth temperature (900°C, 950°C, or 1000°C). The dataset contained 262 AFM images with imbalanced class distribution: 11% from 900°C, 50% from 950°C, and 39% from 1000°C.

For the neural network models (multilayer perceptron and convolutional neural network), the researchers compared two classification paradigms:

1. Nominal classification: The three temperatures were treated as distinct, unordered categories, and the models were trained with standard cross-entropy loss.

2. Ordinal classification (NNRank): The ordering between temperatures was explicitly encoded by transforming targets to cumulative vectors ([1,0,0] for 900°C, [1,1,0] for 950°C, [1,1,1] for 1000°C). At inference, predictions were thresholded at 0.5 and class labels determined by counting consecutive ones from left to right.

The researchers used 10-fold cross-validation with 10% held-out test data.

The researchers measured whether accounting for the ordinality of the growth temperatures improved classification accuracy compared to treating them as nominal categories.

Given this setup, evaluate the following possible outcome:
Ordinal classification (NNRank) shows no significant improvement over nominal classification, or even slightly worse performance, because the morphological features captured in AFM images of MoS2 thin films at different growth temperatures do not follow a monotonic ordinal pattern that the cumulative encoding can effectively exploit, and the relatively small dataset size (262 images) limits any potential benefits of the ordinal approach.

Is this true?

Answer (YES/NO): YES